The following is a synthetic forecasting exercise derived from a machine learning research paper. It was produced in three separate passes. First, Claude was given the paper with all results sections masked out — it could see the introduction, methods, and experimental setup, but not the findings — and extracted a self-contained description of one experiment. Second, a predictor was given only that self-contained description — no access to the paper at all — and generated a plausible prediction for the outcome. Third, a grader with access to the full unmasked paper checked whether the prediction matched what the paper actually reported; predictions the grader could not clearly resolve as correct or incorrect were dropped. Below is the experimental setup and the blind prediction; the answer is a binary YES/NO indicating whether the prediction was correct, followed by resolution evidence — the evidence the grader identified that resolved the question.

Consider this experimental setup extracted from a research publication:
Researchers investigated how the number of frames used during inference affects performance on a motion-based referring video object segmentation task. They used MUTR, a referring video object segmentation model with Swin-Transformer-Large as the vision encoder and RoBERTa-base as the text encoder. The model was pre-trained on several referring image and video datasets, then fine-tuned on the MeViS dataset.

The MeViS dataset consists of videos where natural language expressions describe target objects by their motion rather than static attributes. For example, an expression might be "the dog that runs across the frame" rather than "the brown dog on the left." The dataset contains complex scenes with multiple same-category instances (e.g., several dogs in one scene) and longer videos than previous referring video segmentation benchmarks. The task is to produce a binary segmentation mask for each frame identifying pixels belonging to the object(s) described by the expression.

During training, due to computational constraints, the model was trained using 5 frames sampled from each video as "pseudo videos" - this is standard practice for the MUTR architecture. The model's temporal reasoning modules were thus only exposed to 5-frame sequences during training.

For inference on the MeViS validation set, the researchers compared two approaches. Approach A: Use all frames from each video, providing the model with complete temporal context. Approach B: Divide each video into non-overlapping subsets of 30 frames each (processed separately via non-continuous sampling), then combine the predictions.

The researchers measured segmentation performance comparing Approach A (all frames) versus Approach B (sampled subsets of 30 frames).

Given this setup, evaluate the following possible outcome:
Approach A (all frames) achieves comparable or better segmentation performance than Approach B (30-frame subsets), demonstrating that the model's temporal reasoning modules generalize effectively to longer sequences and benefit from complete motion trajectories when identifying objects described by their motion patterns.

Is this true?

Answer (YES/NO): NO